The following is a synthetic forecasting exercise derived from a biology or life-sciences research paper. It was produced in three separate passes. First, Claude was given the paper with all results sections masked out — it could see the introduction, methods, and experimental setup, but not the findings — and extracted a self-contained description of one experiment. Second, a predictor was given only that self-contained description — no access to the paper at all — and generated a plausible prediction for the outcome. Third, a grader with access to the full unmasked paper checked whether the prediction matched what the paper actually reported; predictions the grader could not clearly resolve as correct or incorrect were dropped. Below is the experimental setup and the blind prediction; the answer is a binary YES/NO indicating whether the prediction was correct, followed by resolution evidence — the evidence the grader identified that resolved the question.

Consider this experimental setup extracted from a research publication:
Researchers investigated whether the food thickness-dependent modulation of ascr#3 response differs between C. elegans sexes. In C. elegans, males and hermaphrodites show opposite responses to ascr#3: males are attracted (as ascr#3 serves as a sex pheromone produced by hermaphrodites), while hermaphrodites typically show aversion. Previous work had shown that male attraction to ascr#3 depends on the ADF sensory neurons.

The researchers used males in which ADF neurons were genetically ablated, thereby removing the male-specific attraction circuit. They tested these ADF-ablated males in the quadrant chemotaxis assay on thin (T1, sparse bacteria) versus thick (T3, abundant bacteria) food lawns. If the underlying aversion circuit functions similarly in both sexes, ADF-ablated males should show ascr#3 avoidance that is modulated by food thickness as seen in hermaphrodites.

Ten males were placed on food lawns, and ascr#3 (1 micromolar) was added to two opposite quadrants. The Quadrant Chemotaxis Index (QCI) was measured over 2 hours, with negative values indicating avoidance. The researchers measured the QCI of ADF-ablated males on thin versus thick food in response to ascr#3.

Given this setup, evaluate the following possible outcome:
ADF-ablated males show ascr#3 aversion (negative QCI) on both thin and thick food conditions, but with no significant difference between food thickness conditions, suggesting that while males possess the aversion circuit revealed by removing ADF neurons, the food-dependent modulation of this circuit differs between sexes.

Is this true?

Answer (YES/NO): YES